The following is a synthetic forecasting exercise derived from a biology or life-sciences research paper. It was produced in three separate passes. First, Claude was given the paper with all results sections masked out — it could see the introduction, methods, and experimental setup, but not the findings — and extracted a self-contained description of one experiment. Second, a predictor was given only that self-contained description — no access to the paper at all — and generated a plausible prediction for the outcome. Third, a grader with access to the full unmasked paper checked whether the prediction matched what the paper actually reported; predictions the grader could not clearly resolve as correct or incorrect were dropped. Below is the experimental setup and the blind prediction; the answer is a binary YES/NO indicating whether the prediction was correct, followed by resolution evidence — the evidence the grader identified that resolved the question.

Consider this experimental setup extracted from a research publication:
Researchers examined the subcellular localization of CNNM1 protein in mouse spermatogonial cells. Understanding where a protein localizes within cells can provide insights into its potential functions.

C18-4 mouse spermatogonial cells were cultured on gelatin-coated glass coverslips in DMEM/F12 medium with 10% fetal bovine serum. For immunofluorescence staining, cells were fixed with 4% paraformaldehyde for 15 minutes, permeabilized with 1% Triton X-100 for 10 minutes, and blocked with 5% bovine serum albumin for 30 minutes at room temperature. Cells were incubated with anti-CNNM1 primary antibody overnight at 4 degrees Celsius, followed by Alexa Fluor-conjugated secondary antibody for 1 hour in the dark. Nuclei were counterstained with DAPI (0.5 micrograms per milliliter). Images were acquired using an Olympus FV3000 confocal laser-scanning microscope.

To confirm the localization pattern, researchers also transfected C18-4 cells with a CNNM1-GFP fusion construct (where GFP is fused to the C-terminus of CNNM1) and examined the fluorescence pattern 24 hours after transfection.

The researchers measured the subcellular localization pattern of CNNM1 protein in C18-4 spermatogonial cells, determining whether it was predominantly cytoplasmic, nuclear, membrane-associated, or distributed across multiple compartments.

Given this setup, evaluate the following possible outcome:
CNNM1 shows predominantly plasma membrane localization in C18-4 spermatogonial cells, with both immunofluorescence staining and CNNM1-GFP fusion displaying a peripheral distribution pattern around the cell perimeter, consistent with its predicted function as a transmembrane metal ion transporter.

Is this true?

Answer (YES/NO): NO